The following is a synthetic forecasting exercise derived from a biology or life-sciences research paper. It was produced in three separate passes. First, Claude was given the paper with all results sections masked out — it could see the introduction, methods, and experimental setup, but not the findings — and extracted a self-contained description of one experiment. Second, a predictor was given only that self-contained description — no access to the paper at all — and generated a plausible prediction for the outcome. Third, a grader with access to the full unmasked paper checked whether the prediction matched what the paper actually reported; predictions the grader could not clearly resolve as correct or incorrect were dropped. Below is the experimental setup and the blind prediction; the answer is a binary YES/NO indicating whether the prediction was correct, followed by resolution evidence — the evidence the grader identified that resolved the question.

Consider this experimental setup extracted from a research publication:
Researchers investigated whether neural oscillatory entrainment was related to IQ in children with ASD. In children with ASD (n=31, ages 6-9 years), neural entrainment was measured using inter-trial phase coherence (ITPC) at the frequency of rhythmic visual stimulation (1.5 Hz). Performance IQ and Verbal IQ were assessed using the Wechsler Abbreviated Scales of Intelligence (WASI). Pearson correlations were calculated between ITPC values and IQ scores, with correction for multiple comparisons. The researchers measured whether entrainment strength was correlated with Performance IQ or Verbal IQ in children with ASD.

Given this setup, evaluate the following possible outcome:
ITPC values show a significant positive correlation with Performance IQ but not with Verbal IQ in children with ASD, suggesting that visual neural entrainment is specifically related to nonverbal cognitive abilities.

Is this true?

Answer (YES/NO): NO